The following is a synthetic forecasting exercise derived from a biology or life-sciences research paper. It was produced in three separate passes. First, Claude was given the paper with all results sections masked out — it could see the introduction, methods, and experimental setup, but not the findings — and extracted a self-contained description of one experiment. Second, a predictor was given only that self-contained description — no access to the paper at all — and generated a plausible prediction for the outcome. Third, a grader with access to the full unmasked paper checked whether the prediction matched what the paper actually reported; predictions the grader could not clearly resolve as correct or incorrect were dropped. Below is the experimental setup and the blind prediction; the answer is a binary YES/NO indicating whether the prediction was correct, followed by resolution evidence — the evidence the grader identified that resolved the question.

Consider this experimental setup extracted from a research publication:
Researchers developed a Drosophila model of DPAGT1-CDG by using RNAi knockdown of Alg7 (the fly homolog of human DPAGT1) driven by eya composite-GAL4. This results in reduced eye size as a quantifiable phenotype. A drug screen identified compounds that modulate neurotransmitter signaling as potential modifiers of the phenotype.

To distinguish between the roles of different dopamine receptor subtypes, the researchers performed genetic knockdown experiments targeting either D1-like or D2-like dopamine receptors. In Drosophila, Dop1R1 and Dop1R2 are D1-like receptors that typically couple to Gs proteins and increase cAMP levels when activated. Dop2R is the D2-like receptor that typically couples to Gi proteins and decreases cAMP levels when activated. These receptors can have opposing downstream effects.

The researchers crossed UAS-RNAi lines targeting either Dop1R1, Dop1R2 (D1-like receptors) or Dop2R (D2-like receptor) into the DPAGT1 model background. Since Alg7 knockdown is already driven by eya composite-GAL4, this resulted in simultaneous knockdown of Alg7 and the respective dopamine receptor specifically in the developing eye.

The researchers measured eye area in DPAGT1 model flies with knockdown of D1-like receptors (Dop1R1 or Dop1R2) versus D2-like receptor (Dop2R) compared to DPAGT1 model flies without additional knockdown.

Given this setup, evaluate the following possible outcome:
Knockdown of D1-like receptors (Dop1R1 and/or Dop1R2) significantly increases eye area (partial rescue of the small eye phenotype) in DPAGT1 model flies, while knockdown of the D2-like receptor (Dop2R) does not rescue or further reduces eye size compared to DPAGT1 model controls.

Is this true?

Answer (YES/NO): NO